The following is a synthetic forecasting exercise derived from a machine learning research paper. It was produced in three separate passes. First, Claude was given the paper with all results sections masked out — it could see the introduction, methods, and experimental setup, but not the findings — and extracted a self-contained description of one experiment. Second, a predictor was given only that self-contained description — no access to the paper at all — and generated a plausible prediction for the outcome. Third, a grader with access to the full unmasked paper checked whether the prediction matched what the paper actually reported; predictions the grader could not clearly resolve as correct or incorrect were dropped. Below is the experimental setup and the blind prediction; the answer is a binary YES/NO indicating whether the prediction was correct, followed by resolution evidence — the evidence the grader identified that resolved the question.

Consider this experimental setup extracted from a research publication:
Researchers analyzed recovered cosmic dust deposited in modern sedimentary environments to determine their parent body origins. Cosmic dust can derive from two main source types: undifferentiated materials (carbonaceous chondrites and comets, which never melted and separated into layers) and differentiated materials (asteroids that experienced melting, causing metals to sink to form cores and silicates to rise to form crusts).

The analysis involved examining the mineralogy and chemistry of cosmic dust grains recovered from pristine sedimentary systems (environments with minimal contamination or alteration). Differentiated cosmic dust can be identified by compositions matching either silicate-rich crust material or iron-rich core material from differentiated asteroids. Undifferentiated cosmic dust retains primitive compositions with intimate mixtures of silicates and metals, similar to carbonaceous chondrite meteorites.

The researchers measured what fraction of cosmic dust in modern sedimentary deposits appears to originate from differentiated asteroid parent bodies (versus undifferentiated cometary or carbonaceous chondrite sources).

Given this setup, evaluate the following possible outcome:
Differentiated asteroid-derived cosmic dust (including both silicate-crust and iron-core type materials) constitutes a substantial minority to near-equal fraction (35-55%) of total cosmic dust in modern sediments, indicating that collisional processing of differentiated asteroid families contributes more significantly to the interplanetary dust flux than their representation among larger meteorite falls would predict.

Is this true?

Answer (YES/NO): NO